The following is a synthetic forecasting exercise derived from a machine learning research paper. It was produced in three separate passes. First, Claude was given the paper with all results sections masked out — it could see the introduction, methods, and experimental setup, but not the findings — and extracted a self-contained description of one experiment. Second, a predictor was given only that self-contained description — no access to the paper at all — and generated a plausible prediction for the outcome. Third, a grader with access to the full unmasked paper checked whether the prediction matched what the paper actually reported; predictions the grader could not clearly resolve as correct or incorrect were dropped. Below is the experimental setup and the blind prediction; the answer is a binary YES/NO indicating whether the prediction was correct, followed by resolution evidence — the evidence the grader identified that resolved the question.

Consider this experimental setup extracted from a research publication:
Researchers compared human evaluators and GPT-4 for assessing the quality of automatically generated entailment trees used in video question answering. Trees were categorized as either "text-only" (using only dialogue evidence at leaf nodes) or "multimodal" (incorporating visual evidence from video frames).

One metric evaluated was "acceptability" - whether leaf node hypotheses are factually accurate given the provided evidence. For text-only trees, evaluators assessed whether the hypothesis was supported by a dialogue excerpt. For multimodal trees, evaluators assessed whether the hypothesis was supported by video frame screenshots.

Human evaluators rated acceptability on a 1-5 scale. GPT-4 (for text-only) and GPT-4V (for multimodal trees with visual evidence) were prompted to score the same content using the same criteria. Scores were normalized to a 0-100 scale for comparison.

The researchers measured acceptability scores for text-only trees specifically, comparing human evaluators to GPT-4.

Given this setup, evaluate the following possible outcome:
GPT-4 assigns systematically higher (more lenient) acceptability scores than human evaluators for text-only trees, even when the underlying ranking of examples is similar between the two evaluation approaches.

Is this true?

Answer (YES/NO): NO